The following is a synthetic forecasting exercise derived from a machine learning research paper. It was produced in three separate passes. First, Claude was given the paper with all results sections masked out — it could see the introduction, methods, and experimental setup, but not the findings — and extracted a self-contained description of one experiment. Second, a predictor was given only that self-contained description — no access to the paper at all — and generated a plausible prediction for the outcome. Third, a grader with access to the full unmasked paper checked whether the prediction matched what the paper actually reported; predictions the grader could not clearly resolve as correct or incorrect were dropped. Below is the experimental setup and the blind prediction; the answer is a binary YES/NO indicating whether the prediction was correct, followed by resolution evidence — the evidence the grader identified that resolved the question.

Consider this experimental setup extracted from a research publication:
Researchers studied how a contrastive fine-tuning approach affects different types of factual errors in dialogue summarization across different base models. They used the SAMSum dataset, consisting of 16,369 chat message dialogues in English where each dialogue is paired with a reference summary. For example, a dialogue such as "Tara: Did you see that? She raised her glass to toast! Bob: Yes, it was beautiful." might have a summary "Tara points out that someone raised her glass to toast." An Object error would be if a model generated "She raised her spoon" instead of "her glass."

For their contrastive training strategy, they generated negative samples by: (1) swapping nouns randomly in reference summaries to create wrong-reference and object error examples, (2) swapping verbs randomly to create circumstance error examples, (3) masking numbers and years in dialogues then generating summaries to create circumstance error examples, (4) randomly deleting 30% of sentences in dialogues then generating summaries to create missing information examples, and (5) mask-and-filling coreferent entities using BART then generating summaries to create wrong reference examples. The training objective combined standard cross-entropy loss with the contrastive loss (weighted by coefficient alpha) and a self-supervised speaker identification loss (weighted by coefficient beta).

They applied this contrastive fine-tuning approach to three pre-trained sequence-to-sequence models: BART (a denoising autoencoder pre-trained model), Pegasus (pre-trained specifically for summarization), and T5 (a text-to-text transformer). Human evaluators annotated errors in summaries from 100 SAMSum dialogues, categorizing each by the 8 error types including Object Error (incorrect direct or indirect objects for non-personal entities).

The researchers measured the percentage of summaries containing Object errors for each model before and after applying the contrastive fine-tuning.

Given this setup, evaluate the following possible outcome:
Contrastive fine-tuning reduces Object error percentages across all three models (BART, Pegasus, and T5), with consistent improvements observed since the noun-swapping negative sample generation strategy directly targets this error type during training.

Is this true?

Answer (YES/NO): NO